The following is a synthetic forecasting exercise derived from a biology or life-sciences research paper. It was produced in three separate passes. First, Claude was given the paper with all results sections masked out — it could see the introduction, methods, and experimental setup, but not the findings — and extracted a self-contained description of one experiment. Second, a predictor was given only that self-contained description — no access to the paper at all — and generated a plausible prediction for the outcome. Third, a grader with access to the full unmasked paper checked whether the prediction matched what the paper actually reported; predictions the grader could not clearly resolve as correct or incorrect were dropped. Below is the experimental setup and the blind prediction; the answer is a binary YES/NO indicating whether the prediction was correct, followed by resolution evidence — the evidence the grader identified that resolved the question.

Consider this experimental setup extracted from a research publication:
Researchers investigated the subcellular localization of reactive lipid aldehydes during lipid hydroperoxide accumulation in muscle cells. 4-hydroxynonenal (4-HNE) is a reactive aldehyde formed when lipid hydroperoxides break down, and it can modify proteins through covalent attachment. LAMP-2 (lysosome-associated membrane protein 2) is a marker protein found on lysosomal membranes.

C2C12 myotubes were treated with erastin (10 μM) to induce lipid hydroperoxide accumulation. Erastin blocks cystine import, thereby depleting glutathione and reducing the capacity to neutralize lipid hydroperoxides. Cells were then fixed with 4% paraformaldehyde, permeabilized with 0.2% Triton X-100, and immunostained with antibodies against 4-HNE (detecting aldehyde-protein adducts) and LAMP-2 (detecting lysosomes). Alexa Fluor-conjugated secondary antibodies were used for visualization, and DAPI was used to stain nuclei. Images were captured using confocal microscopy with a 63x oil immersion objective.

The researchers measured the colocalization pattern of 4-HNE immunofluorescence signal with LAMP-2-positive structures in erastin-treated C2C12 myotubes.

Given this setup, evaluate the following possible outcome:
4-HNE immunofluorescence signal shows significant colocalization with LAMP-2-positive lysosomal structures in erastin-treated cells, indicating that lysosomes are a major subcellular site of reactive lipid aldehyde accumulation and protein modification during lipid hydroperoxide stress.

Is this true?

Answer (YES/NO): YES